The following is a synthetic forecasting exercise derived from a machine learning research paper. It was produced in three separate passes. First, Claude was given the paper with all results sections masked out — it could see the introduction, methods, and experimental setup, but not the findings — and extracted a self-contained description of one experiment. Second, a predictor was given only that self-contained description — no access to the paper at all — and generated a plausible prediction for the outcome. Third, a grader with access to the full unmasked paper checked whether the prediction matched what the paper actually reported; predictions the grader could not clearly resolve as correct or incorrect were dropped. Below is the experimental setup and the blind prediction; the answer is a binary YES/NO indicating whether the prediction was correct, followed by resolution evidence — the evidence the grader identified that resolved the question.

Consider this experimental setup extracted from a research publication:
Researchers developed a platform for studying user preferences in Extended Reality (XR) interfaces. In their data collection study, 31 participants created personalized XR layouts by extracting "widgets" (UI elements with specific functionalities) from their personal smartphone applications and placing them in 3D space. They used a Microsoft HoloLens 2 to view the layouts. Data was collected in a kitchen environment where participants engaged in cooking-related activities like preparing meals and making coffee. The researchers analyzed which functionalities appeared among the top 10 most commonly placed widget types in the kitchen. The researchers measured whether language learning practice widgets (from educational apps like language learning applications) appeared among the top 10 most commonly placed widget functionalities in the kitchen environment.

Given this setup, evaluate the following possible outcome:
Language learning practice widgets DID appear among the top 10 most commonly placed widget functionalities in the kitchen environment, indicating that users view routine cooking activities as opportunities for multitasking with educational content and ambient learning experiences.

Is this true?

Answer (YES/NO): YES